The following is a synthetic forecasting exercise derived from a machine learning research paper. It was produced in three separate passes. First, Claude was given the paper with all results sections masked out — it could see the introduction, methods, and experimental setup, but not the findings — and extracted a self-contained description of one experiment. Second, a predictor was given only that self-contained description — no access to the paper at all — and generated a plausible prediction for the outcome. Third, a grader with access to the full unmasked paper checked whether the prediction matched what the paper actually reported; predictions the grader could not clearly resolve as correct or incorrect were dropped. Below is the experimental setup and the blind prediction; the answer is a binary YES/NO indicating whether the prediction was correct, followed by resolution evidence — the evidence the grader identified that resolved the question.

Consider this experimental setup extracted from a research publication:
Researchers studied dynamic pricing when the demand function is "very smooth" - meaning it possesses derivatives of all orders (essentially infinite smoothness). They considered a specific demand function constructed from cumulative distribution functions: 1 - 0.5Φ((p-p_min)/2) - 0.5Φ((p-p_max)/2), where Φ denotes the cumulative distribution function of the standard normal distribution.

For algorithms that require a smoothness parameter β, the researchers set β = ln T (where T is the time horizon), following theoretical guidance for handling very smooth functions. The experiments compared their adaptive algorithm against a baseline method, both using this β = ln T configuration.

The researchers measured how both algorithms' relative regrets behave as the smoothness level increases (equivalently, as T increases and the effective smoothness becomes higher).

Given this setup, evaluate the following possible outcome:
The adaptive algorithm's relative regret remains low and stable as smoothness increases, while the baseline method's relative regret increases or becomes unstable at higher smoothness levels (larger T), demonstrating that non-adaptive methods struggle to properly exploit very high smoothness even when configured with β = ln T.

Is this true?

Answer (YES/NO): NO